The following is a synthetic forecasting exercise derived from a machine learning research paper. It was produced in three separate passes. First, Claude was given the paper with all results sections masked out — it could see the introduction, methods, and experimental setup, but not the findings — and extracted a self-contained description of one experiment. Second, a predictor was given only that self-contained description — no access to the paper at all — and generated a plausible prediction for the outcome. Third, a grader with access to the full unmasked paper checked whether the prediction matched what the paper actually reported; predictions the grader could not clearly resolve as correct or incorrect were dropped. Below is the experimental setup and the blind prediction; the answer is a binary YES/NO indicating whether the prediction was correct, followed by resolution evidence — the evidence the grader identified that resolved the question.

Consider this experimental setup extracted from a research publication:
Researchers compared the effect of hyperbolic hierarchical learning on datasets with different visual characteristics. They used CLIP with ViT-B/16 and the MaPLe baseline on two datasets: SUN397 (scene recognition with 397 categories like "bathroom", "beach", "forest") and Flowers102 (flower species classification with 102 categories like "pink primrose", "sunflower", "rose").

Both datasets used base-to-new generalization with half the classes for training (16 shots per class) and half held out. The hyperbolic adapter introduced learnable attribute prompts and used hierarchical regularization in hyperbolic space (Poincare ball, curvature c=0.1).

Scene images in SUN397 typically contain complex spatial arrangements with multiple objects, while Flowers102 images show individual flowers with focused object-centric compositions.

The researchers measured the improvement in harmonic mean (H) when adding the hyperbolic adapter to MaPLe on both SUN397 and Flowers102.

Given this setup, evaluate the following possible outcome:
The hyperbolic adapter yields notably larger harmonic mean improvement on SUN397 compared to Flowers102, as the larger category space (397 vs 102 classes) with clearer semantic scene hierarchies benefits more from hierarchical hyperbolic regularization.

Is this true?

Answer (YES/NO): NO